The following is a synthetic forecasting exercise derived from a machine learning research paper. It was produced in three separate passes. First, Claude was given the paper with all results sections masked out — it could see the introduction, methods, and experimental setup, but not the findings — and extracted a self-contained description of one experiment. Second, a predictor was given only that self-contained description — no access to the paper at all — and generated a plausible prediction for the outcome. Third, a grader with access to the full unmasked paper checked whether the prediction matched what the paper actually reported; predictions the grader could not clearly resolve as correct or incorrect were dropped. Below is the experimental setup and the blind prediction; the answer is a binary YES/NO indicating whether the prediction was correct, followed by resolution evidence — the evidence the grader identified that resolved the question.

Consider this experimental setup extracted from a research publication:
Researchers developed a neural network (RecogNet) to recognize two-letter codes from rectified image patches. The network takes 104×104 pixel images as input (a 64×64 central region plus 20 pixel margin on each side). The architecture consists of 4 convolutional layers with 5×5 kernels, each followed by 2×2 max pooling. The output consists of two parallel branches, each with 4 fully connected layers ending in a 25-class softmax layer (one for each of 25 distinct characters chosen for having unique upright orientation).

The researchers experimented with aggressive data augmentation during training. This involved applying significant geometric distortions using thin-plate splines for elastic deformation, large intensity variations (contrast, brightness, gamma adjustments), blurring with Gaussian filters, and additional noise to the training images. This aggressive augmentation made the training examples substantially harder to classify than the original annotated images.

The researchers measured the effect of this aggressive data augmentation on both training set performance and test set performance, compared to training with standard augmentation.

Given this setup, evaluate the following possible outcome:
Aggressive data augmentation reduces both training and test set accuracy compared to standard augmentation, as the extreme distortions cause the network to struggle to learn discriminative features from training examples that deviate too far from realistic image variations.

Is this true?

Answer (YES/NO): NO